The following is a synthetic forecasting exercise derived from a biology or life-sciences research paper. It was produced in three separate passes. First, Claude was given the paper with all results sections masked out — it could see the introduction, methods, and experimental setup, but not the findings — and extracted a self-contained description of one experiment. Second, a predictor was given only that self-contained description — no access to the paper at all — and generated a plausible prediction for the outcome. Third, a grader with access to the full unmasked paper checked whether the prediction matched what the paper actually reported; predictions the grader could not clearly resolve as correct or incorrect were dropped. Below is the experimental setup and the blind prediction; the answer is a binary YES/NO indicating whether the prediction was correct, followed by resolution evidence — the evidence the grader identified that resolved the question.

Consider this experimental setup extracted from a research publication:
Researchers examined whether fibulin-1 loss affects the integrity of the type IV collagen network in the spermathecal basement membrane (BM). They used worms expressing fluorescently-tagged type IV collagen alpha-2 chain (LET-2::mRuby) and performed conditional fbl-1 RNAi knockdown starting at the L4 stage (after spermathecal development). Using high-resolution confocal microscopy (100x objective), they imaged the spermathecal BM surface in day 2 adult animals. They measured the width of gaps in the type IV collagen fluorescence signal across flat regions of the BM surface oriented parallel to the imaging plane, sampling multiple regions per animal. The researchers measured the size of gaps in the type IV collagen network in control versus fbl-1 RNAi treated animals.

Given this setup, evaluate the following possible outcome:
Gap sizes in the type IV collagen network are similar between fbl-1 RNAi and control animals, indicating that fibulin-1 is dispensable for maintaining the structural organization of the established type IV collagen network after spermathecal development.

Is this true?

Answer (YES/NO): NO